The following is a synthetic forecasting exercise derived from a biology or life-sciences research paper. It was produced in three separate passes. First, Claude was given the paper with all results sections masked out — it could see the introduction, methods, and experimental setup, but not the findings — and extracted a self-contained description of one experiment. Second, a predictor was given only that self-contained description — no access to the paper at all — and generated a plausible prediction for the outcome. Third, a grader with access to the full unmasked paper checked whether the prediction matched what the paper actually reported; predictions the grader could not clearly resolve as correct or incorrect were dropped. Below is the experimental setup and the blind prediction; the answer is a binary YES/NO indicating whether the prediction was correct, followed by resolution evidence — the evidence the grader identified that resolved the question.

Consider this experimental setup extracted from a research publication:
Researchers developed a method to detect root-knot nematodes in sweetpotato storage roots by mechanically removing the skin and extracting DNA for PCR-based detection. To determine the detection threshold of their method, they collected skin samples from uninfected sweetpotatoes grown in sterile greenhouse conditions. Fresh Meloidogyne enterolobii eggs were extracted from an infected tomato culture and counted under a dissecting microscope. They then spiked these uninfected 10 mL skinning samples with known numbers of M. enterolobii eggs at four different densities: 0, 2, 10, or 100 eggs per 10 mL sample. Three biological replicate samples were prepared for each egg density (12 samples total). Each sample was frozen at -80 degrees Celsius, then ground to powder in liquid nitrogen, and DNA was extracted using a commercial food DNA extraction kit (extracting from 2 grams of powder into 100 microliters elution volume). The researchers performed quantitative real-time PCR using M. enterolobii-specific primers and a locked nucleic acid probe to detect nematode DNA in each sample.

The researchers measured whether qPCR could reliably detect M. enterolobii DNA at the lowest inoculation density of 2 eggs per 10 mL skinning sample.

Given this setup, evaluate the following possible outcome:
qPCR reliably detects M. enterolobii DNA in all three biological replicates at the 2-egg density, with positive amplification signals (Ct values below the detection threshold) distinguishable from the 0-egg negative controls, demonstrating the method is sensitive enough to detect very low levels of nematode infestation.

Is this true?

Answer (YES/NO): YES